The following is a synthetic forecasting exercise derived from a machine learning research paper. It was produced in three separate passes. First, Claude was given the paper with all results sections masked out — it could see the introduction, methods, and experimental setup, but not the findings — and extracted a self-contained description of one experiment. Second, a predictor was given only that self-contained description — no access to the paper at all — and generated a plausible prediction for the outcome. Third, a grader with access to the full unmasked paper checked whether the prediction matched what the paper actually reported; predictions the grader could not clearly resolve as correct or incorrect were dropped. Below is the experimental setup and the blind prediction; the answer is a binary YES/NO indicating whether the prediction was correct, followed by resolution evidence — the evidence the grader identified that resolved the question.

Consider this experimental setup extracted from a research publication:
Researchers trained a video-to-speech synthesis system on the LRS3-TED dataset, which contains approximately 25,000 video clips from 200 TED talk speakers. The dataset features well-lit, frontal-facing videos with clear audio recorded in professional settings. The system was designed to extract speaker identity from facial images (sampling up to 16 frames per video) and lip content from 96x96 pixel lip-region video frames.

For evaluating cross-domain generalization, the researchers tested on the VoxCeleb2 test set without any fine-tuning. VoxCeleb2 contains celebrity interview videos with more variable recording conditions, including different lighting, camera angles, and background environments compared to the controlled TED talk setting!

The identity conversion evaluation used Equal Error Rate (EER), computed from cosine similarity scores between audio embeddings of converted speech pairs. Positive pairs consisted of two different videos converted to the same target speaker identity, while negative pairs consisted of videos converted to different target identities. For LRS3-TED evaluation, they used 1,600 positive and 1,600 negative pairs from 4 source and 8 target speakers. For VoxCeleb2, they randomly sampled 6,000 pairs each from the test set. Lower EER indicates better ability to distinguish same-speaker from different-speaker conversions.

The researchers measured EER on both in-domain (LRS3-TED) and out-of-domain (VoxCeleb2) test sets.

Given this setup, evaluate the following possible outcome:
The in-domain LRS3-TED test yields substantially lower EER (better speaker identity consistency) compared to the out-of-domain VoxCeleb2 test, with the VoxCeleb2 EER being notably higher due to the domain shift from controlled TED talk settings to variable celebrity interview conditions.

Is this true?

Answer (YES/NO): YES